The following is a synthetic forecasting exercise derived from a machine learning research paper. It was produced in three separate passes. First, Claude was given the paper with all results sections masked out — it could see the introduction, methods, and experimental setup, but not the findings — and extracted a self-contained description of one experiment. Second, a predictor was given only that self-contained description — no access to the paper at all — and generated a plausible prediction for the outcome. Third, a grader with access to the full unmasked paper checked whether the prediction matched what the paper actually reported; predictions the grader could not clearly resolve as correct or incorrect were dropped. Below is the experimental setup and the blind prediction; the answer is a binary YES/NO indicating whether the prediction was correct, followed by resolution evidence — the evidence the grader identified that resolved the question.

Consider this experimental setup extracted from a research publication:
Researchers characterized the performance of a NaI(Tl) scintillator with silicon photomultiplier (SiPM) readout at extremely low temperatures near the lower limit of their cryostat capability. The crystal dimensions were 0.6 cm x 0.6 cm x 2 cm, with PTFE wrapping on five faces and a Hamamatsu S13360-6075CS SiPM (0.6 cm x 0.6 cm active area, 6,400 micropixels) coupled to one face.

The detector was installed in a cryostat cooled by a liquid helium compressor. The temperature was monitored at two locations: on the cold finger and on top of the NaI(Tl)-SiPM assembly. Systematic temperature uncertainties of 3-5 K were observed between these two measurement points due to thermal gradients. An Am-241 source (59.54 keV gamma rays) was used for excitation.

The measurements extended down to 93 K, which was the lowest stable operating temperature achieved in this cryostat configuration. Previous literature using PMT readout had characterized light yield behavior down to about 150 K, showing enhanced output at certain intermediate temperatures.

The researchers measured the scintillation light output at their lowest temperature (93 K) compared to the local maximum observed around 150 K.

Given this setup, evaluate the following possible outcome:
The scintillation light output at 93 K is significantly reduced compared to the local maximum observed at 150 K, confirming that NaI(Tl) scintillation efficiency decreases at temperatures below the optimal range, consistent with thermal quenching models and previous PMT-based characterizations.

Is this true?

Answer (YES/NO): NO